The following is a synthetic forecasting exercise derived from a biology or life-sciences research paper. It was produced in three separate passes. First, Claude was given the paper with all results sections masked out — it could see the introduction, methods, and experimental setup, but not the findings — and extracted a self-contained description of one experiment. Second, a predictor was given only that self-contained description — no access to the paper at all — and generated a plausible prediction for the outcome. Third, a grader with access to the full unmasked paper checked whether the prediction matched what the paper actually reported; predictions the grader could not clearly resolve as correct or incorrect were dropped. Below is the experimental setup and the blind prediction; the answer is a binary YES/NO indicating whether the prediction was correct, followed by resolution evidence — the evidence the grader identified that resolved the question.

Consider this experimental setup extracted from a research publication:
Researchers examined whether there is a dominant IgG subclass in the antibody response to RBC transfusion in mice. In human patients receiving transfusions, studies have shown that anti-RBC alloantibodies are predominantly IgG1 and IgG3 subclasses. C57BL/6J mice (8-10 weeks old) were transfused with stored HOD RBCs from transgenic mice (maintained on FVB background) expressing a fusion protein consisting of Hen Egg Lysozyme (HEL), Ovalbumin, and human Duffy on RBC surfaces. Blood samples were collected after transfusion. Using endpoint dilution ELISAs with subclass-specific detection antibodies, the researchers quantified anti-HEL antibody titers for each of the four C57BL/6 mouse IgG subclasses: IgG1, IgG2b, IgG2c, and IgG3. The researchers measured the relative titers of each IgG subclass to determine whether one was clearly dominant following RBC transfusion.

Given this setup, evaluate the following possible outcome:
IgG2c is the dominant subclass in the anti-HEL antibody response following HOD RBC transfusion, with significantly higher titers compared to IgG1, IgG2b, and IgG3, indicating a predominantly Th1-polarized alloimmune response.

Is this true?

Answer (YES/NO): NO